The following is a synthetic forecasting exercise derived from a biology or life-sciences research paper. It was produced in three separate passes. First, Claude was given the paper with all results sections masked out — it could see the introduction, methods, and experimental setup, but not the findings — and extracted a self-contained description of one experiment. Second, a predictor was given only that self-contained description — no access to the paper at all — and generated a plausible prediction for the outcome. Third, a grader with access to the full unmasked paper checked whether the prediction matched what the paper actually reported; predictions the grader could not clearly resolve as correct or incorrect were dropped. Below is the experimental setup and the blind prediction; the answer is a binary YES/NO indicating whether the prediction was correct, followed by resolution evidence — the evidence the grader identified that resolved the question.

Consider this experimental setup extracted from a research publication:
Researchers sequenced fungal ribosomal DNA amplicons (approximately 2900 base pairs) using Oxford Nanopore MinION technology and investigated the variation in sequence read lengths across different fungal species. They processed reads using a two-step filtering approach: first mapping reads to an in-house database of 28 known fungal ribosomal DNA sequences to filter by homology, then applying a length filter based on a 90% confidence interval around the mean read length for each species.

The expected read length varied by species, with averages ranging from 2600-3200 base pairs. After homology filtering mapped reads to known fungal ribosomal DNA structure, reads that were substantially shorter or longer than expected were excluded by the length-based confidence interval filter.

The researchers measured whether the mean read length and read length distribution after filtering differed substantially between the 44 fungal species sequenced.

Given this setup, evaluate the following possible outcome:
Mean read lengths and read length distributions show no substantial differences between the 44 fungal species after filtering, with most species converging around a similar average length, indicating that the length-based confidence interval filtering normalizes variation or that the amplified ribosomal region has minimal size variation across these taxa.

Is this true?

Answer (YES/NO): NO